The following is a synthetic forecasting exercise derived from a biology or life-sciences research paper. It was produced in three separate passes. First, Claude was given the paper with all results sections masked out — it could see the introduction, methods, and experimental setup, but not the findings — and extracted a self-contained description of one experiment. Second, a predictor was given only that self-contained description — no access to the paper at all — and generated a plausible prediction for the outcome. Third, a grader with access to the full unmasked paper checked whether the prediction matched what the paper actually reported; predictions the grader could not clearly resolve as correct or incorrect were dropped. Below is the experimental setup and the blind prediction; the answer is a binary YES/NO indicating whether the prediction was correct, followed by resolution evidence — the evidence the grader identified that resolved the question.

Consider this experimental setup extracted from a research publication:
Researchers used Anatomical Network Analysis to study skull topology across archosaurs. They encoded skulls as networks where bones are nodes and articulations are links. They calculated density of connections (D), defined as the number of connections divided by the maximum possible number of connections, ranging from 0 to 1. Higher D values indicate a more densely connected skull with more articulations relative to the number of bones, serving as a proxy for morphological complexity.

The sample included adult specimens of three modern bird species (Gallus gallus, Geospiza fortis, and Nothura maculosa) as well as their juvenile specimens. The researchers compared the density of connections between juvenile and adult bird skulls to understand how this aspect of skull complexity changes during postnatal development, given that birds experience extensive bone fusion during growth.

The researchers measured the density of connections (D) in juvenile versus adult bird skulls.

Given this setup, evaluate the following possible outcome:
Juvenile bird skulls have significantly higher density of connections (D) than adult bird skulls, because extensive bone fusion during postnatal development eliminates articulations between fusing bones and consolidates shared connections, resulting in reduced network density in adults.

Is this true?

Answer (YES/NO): NO